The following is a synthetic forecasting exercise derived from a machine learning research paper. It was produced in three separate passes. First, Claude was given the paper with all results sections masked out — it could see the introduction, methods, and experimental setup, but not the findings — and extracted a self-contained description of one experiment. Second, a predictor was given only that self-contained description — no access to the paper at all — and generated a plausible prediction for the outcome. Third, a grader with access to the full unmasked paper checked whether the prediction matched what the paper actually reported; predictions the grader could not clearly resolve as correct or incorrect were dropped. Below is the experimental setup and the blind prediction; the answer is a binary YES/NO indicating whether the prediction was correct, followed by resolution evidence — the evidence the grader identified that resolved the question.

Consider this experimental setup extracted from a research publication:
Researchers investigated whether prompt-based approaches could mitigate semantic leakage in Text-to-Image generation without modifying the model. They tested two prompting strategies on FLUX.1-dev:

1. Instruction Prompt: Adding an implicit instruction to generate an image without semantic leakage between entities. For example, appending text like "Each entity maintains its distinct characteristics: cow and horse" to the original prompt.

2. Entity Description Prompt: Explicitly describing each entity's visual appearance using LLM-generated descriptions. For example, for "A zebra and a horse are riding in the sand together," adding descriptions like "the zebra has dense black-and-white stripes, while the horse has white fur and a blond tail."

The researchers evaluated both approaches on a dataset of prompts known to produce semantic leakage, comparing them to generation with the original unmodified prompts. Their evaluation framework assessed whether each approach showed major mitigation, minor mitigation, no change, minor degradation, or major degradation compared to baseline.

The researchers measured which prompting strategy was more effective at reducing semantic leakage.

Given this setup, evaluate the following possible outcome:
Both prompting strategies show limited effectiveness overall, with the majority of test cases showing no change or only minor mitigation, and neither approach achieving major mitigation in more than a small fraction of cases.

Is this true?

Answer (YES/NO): NO